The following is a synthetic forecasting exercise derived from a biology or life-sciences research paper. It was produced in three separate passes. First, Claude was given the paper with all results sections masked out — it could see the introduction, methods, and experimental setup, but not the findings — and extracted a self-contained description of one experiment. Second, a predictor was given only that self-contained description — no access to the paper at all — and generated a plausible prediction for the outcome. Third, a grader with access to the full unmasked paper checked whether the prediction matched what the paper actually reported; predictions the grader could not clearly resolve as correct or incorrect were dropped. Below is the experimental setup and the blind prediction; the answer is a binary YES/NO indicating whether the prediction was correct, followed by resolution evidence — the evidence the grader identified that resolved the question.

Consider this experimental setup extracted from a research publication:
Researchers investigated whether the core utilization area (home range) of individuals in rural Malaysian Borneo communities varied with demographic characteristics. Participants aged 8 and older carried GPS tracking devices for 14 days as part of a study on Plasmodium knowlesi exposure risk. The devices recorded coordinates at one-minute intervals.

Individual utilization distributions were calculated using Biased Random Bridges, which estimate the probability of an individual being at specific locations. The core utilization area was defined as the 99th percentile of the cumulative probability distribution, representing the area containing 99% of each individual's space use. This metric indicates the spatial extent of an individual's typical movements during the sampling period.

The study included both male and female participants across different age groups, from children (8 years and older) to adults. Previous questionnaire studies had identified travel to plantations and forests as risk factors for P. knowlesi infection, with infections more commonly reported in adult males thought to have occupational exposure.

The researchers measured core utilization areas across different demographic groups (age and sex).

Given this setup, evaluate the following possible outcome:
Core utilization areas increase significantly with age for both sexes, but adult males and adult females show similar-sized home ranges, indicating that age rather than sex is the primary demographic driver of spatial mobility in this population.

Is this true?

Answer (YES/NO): NO